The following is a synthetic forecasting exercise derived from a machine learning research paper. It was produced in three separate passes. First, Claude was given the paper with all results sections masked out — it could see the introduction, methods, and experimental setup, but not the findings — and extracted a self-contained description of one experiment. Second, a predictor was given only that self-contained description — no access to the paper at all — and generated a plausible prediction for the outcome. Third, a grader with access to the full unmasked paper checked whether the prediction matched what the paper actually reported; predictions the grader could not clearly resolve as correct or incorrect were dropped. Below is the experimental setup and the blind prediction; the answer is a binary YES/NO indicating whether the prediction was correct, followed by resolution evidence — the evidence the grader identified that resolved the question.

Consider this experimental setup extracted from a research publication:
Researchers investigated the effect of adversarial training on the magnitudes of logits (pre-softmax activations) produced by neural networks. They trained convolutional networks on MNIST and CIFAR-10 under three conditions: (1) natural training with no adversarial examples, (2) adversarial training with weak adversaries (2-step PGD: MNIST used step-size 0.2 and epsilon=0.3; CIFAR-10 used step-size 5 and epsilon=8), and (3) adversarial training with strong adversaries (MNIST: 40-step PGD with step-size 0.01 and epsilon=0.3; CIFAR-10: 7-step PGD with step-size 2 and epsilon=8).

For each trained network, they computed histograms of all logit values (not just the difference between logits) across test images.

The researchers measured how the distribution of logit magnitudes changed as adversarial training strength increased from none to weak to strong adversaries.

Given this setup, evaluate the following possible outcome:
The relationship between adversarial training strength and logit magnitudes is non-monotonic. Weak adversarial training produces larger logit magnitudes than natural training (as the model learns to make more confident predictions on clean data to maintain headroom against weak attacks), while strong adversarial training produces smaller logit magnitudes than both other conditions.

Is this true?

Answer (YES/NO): NO